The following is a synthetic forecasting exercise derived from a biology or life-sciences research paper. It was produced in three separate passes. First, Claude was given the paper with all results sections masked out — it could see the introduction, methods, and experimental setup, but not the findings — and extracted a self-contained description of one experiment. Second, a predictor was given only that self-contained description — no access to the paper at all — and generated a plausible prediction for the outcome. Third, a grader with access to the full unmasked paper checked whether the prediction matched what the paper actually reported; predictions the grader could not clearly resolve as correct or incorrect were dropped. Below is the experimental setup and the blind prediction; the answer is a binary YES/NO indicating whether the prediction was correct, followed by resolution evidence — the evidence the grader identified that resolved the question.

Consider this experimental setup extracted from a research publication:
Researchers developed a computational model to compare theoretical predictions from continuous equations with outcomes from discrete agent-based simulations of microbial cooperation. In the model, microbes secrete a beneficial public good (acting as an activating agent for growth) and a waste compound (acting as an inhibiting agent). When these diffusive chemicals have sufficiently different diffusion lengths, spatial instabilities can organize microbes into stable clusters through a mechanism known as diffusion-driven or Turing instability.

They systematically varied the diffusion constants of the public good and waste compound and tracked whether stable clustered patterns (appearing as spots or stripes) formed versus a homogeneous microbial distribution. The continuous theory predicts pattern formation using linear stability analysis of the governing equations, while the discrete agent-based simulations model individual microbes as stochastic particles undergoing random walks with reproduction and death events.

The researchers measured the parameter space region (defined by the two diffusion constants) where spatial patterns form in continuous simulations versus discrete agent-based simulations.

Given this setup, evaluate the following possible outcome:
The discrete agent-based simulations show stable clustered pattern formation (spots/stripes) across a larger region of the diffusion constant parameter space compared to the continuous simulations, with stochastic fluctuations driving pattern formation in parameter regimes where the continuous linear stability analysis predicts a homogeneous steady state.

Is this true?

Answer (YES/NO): NO